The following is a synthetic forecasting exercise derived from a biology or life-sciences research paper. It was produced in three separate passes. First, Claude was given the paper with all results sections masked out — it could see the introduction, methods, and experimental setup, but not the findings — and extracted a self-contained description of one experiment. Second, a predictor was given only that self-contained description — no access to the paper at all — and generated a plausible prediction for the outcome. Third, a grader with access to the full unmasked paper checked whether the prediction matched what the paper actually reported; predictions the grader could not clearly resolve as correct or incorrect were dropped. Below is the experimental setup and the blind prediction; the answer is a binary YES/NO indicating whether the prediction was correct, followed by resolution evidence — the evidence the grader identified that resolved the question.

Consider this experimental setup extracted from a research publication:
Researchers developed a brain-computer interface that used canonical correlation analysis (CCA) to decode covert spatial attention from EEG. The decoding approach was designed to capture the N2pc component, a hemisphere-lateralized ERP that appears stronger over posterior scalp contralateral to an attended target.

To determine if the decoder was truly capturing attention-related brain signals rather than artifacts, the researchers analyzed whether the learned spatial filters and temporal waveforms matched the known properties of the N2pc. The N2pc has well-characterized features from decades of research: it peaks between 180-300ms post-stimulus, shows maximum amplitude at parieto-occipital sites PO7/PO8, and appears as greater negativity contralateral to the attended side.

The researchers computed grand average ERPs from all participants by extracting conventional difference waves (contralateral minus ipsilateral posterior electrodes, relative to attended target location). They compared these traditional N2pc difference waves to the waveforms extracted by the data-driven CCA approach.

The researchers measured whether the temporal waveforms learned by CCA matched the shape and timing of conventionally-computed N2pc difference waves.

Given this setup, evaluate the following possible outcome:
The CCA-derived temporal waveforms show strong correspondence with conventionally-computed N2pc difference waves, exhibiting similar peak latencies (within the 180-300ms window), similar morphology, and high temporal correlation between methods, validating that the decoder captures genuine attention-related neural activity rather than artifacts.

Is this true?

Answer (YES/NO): YES